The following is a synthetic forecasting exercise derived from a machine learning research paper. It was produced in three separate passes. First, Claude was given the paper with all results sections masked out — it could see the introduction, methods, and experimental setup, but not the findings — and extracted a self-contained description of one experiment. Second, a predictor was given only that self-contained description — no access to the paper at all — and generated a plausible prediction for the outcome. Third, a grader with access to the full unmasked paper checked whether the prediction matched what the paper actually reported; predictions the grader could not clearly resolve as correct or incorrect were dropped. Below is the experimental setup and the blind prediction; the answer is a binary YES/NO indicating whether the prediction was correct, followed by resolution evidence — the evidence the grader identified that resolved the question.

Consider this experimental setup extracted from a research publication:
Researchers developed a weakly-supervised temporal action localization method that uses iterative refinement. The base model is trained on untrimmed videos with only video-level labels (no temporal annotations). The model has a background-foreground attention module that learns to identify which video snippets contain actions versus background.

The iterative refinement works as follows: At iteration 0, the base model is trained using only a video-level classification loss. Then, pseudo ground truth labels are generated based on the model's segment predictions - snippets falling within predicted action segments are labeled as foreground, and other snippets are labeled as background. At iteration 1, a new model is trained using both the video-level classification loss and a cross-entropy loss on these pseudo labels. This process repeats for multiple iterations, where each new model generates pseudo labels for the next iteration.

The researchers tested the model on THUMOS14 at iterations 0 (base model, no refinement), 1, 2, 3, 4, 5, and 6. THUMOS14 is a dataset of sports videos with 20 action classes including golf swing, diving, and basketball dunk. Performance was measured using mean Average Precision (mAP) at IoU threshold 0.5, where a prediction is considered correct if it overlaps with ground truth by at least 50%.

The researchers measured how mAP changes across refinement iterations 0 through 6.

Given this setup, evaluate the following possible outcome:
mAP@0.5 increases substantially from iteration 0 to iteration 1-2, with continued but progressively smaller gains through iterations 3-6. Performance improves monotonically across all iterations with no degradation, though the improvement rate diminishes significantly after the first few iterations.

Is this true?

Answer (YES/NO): NO